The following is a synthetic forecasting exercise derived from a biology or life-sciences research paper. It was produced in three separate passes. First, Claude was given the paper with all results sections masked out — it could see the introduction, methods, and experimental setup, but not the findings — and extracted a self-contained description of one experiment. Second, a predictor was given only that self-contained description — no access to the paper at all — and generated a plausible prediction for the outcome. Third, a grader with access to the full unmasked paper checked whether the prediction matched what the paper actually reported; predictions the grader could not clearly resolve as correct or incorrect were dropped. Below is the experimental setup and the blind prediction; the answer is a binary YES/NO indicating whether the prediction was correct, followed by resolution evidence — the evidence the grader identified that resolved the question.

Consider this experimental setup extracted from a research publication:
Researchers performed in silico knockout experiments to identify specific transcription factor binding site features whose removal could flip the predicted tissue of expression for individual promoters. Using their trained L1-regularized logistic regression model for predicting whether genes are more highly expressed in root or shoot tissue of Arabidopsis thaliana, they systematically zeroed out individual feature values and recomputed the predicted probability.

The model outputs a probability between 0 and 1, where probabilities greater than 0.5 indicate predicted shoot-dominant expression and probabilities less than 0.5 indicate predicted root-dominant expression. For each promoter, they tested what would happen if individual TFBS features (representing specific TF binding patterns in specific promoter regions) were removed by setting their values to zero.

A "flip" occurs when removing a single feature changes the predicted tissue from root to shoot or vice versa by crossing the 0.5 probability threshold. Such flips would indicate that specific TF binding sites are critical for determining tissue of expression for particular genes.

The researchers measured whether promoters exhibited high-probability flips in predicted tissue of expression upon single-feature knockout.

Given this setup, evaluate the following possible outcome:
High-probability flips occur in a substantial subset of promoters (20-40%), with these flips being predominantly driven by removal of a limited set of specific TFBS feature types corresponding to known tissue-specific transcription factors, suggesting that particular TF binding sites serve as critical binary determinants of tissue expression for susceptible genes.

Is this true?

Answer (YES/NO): NO